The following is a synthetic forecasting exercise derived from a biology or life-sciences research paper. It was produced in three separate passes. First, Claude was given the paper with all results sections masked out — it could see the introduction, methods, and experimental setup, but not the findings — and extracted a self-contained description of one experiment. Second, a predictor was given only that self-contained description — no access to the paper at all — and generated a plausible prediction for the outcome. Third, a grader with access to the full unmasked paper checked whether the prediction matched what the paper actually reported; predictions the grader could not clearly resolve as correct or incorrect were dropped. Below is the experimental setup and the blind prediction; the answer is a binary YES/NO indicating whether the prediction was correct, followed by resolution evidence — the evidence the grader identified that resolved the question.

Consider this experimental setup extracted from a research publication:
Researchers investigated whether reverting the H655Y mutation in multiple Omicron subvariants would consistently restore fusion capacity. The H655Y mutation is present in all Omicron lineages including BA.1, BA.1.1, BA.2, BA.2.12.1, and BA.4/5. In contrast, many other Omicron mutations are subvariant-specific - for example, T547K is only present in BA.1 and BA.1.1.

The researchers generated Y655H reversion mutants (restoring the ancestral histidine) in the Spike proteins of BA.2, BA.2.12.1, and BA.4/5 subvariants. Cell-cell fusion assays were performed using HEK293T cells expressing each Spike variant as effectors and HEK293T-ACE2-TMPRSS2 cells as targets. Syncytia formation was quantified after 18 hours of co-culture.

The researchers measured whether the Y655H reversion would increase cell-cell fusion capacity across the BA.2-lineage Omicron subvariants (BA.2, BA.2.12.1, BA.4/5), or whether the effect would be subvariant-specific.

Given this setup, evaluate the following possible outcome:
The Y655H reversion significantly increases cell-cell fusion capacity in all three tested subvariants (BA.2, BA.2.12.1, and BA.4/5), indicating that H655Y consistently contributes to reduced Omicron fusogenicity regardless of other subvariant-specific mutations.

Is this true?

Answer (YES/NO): YES